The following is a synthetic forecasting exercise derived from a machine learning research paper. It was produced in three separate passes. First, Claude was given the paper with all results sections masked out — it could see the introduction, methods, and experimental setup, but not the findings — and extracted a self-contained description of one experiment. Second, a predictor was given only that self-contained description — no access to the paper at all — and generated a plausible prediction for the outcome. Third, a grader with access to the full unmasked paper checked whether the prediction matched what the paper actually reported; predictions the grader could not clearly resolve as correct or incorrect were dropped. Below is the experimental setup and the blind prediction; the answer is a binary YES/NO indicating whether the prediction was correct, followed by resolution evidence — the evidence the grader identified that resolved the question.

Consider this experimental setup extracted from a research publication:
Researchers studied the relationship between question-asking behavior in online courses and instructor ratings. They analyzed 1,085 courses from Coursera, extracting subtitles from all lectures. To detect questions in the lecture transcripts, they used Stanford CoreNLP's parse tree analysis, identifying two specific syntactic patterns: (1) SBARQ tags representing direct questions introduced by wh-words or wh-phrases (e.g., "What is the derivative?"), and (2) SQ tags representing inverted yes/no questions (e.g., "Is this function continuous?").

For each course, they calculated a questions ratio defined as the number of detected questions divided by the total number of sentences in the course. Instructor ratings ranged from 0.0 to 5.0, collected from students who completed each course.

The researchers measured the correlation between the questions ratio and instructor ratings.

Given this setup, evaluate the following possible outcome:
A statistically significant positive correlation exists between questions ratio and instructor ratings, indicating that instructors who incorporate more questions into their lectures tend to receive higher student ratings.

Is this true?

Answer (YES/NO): YES